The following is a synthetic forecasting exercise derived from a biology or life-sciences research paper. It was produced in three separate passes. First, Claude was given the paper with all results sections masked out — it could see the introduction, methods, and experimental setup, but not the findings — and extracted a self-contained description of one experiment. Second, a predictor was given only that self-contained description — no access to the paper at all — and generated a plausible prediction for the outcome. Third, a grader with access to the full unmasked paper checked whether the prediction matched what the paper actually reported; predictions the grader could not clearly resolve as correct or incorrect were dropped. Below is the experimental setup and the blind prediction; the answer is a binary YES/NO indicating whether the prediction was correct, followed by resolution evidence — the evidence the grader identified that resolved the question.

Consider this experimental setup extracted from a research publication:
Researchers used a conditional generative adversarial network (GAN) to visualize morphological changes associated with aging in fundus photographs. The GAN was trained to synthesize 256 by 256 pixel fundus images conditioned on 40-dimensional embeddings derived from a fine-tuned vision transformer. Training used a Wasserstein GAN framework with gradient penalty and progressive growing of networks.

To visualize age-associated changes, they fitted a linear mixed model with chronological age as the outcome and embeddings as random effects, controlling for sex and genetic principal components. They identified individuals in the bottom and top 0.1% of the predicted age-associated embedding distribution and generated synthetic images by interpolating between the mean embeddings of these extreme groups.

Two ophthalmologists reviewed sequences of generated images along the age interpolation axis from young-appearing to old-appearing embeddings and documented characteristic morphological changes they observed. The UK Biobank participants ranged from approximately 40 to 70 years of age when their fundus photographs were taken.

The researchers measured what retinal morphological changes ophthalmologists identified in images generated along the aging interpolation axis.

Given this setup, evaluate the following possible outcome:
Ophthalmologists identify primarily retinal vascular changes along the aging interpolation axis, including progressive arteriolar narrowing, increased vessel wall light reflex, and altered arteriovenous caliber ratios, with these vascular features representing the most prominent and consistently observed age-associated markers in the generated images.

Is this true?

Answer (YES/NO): NO